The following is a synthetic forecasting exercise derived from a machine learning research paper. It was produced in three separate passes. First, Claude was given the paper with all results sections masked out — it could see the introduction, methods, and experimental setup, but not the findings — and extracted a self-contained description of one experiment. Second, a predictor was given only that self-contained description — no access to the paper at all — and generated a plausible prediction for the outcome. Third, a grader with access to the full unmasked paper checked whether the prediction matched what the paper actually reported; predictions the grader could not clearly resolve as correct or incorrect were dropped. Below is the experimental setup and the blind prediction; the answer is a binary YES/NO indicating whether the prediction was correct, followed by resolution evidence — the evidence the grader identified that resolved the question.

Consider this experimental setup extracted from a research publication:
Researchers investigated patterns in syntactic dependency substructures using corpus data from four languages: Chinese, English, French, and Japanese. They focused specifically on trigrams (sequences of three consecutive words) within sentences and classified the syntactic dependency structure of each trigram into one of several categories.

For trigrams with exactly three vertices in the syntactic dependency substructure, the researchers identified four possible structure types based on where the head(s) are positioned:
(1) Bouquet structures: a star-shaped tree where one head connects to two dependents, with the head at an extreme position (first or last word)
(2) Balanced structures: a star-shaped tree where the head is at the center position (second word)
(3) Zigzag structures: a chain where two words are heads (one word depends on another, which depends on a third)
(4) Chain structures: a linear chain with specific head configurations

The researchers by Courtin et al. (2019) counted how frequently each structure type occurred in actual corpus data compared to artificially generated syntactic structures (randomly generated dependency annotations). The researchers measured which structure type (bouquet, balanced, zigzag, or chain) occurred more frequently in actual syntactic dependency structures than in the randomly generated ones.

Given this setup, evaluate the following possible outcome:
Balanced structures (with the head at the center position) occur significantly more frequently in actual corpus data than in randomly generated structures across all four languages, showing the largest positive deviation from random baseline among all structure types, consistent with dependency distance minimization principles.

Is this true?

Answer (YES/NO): NO